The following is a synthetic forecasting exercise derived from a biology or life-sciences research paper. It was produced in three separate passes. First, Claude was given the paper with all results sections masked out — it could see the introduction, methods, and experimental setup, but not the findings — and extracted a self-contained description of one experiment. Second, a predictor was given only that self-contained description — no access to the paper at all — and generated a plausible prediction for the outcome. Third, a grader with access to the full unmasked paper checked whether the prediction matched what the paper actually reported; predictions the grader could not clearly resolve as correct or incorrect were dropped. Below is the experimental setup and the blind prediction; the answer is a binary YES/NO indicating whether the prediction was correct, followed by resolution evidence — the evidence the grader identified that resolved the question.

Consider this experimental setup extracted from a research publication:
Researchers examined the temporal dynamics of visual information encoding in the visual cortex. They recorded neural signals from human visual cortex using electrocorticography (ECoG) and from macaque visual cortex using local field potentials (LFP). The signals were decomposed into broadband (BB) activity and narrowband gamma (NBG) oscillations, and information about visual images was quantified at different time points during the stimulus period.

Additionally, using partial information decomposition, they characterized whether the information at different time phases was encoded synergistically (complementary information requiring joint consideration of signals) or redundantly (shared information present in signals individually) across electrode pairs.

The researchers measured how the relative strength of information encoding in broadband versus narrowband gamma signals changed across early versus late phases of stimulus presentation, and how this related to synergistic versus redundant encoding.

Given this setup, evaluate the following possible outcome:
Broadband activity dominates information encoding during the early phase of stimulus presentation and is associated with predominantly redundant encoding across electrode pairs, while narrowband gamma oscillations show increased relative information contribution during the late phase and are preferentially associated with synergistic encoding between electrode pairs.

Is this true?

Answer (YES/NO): NO